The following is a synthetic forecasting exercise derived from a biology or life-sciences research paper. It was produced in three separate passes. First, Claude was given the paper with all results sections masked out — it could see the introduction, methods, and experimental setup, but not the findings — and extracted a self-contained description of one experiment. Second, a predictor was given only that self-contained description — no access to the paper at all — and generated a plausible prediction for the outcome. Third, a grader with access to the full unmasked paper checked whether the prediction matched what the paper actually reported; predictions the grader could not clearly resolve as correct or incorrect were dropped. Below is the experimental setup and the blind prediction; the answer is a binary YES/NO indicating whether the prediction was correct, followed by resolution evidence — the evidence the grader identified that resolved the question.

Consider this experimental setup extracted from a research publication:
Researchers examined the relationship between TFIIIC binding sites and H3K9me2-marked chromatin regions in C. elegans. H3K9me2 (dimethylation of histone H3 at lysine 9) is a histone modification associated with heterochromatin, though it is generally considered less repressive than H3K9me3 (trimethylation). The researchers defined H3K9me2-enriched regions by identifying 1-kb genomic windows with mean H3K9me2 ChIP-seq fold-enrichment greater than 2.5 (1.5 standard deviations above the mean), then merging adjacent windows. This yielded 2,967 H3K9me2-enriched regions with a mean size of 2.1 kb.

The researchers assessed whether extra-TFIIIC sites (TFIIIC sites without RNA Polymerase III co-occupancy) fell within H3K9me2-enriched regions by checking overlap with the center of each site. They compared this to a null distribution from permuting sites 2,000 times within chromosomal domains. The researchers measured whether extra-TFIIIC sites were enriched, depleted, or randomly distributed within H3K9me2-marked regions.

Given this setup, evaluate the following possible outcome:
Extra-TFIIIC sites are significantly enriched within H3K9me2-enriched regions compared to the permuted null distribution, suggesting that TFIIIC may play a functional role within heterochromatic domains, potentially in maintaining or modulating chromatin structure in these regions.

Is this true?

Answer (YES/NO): NO